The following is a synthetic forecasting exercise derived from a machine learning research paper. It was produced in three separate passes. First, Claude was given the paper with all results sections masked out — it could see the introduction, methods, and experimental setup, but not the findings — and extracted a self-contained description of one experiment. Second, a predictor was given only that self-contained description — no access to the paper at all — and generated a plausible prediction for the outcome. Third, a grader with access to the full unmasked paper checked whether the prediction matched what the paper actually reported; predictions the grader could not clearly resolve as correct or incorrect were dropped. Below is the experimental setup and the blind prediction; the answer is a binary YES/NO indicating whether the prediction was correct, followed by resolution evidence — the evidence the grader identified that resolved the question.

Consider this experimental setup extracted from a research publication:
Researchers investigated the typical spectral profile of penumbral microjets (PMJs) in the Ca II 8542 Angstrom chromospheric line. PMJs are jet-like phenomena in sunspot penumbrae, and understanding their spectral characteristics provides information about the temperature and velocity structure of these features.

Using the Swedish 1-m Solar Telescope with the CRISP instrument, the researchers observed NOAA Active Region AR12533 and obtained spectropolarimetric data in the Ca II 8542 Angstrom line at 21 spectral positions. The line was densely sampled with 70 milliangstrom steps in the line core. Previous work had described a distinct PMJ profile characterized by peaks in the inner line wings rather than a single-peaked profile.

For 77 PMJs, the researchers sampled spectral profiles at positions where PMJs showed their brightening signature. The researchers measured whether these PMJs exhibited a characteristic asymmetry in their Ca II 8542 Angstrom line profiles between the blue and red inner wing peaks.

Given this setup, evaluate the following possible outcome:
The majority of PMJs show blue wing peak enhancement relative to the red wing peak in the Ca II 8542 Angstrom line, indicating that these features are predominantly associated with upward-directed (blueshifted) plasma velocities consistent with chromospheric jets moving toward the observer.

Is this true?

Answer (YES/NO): NO